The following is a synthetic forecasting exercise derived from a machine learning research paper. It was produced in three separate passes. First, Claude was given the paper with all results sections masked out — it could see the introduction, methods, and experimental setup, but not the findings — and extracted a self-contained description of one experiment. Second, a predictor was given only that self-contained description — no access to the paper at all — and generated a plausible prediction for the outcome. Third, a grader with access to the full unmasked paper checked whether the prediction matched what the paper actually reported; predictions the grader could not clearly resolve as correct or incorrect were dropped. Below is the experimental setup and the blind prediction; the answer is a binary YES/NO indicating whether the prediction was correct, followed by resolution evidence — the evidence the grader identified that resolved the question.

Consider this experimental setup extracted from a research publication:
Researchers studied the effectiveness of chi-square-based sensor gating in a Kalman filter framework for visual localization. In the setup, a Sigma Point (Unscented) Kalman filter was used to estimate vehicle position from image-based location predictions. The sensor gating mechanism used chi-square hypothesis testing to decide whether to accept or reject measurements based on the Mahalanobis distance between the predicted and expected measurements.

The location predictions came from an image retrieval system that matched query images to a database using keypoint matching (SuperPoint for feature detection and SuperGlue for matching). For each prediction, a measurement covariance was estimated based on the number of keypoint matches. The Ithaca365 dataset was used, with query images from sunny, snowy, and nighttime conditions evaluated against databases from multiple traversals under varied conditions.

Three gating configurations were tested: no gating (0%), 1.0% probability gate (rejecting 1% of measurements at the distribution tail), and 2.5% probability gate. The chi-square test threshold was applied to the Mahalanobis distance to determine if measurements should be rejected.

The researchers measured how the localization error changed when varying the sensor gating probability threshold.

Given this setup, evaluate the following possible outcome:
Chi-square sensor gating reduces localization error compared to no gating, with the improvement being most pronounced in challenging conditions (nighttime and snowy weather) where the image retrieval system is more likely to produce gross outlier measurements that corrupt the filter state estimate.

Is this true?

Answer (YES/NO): NO